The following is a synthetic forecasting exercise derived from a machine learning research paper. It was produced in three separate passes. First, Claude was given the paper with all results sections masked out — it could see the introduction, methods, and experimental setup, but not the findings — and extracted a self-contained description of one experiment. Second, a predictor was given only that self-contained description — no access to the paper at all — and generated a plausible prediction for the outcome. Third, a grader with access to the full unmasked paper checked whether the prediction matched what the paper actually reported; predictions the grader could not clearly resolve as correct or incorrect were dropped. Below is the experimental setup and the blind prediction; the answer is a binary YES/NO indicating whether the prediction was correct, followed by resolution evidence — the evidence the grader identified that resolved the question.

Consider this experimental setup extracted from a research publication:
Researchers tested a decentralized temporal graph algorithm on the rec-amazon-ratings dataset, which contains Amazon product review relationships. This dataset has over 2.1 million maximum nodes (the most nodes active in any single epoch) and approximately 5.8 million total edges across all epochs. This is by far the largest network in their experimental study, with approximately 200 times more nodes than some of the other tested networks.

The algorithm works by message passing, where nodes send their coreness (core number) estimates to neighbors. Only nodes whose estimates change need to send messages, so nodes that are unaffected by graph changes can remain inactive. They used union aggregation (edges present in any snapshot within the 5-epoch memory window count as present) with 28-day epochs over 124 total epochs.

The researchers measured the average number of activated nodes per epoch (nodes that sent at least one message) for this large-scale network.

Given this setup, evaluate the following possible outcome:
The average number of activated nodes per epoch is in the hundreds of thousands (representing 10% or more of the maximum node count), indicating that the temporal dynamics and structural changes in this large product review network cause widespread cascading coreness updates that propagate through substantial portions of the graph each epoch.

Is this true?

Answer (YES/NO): NO